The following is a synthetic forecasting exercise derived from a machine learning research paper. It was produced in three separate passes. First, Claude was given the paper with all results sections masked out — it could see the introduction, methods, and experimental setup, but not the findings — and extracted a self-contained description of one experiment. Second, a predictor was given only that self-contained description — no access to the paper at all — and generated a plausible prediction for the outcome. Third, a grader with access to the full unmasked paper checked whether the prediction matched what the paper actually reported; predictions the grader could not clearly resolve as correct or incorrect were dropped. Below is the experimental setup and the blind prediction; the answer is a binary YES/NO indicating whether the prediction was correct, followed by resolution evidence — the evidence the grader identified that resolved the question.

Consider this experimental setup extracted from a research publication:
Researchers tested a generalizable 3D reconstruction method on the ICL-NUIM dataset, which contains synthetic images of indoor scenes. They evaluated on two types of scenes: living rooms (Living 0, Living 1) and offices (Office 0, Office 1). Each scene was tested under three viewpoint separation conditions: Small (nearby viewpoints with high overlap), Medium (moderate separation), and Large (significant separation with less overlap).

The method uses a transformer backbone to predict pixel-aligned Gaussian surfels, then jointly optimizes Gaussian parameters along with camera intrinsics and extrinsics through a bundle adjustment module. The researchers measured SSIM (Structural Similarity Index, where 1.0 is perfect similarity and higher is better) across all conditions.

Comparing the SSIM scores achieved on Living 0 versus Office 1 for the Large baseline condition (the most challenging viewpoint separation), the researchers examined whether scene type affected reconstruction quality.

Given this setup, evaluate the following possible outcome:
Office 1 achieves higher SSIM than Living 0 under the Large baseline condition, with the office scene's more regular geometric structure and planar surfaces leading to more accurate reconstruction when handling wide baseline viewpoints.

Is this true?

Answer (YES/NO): YES